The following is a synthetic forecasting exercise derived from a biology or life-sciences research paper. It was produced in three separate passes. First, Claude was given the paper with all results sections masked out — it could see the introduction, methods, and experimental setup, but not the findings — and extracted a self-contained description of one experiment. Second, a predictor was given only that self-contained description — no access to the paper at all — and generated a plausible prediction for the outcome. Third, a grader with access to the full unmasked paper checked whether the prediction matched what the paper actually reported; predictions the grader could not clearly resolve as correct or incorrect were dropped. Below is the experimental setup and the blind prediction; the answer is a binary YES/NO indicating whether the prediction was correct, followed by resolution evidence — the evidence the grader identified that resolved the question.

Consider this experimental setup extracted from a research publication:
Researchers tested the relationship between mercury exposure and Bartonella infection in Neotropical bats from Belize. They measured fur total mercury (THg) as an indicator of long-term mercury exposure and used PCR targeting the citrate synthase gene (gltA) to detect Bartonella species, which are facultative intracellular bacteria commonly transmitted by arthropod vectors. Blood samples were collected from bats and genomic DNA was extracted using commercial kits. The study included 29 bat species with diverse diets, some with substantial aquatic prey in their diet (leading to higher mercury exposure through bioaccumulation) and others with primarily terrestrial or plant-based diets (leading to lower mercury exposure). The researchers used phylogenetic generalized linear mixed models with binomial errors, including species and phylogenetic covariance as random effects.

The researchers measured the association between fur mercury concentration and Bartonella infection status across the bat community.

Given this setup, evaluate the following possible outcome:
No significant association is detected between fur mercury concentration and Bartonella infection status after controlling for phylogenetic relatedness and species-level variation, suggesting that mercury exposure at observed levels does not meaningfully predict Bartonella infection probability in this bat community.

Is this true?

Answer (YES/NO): NO